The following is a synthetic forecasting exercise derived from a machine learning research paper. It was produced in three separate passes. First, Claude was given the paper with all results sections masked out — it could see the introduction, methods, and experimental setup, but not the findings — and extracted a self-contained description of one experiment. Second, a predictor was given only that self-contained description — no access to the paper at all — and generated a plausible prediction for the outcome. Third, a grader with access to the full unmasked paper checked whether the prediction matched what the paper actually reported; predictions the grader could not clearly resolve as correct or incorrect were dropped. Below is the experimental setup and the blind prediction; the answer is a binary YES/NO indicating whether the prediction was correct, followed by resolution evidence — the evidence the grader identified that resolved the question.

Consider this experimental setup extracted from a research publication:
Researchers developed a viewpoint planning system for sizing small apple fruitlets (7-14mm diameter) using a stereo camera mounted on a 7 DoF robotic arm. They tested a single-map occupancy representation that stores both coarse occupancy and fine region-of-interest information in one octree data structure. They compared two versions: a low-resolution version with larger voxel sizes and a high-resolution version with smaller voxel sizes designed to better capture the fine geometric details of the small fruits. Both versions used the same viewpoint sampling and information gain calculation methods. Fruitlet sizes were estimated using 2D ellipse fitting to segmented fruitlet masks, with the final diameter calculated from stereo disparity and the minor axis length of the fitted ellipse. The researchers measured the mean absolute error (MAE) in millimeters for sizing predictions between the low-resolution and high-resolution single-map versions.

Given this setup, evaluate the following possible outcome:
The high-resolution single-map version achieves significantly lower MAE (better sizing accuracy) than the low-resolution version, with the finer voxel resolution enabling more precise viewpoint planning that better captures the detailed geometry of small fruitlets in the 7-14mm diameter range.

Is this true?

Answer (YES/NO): NO